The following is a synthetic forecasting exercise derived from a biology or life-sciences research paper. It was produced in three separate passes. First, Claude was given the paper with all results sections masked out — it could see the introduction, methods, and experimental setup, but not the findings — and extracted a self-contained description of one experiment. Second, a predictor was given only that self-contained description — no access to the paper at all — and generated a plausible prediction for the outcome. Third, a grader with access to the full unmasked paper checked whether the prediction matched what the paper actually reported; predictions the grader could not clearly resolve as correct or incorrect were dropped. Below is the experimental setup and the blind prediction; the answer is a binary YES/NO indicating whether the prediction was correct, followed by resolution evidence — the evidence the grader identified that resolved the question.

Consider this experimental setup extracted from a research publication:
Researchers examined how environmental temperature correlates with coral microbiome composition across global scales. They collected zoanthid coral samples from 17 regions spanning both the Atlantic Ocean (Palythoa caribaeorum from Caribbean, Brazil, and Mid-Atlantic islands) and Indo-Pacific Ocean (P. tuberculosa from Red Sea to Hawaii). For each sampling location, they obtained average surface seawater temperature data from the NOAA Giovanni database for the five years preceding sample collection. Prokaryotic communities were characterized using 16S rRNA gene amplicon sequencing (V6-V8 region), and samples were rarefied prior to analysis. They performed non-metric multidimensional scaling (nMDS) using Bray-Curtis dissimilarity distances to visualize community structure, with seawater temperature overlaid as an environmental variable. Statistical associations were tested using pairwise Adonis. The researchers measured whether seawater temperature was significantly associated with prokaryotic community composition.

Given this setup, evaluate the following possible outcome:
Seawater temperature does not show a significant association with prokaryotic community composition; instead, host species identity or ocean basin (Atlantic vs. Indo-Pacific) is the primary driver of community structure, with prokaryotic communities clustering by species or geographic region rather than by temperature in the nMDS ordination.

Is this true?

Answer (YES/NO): NO